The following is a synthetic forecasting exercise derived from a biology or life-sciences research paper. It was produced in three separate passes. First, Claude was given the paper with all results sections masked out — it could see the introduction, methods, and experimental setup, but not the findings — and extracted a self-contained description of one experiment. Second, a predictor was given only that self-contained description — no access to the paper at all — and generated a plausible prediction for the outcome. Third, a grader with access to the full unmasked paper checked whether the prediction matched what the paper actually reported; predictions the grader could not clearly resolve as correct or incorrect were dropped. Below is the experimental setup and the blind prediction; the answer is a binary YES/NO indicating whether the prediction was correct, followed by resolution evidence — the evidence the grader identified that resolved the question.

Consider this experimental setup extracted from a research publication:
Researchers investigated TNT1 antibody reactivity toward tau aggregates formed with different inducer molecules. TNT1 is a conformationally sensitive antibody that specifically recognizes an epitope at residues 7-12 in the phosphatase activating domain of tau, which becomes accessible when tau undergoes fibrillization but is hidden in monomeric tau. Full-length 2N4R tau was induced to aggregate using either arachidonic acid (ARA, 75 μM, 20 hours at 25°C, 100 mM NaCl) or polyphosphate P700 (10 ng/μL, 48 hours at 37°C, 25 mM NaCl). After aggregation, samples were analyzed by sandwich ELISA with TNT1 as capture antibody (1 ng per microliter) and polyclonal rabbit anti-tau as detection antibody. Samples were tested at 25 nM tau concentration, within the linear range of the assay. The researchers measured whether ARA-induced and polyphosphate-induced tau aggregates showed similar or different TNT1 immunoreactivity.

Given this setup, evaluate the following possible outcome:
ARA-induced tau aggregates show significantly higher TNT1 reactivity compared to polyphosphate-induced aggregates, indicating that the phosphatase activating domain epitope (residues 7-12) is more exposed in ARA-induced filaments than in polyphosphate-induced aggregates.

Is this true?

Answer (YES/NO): NO